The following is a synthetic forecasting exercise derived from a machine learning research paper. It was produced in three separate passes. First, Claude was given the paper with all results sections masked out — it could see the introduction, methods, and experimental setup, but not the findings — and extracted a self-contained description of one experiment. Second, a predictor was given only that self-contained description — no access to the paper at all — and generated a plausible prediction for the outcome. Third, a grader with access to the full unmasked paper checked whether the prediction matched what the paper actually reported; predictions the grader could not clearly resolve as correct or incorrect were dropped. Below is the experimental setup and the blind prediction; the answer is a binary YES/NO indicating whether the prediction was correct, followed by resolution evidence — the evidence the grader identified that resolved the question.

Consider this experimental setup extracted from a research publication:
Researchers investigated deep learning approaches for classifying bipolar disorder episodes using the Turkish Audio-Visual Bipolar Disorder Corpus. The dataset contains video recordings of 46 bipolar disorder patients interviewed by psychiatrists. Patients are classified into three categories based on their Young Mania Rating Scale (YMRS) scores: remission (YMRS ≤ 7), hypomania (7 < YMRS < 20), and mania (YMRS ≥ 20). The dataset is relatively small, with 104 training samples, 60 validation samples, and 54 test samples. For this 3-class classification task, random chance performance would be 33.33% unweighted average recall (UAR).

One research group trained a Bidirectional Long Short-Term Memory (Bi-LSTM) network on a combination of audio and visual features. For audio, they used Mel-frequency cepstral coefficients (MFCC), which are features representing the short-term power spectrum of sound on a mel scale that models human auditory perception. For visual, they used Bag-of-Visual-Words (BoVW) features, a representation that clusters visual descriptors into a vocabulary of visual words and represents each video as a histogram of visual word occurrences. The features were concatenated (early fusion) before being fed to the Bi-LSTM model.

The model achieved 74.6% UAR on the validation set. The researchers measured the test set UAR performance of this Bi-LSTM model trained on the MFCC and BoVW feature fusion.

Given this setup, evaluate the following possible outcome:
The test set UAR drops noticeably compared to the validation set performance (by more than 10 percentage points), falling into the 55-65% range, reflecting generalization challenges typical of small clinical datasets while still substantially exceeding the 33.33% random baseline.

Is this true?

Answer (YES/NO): NO